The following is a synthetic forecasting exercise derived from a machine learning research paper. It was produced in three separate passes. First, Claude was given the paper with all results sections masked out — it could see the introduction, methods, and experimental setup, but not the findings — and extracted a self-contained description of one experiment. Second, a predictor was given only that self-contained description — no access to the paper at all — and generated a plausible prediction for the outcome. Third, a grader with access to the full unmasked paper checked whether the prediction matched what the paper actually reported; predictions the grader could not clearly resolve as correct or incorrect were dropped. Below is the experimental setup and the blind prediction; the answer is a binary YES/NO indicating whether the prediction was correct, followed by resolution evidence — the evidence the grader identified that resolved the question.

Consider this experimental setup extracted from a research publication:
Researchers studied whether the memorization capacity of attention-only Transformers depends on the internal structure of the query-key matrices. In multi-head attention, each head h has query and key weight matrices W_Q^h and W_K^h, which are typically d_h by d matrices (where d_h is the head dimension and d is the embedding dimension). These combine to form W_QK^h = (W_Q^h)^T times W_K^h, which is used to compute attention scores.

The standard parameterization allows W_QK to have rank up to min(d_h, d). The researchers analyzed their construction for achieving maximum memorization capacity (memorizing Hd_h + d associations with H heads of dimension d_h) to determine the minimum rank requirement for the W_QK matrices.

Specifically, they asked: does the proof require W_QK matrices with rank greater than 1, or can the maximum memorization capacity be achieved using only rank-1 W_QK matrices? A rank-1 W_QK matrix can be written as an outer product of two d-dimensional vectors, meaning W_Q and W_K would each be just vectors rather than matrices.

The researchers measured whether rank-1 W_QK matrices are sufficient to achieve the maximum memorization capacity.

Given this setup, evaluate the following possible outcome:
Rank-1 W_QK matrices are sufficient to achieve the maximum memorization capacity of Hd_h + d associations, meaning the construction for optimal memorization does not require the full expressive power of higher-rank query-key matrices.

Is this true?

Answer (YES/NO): YES